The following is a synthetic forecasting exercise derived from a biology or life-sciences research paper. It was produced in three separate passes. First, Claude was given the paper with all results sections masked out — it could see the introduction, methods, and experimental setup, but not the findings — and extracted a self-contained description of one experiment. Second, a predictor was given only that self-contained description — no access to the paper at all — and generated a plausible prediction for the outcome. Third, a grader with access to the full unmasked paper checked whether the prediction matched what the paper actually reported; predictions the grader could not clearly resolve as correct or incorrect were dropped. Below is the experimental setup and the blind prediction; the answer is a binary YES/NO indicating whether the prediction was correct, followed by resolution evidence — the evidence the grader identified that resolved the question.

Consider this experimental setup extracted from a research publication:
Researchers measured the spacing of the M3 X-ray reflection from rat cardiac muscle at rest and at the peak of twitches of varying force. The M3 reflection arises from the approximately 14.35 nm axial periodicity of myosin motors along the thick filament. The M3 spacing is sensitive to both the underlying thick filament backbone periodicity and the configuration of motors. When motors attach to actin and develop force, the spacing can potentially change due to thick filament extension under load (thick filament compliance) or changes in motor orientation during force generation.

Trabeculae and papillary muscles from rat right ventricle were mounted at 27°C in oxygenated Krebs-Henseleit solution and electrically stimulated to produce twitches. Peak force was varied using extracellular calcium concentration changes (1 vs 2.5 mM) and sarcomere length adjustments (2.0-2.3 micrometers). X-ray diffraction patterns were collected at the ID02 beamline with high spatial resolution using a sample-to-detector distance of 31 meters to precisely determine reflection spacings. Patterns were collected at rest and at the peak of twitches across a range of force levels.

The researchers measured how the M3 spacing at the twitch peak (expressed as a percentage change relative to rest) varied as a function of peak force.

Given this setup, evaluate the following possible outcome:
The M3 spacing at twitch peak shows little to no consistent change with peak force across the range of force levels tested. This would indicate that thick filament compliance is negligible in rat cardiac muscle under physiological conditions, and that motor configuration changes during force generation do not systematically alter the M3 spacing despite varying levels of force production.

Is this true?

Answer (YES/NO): NO